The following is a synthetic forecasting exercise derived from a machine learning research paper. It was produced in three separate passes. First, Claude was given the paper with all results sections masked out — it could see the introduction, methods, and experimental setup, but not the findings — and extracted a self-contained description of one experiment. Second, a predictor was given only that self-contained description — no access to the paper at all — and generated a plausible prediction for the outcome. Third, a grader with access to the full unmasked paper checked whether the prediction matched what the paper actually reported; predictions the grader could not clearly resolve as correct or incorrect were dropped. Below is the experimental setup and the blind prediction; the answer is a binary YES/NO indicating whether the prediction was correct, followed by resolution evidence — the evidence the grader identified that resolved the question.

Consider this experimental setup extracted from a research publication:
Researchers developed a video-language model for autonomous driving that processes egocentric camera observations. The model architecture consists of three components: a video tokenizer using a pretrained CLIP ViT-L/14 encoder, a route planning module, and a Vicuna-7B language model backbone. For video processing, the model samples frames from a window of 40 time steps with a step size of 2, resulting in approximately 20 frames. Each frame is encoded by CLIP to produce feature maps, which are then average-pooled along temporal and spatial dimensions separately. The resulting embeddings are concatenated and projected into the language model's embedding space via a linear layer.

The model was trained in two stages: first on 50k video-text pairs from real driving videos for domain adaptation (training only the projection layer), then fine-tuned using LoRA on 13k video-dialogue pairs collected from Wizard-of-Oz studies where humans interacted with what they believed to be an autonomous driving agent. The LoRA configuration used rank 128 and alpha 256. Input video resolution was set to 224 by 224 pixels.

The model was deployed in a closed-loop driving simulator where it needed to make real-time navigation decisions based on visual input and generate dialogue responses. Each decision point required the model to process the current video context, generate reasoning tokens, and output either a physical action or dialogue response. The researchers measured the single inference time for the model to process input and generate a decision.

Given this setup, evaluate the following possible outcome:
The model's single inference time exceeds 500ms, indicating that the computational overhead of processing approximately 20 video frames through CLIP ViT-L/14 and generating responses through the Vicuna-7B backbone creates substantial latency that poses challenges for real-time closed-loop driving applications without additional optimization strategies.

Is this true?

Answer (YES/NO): YES